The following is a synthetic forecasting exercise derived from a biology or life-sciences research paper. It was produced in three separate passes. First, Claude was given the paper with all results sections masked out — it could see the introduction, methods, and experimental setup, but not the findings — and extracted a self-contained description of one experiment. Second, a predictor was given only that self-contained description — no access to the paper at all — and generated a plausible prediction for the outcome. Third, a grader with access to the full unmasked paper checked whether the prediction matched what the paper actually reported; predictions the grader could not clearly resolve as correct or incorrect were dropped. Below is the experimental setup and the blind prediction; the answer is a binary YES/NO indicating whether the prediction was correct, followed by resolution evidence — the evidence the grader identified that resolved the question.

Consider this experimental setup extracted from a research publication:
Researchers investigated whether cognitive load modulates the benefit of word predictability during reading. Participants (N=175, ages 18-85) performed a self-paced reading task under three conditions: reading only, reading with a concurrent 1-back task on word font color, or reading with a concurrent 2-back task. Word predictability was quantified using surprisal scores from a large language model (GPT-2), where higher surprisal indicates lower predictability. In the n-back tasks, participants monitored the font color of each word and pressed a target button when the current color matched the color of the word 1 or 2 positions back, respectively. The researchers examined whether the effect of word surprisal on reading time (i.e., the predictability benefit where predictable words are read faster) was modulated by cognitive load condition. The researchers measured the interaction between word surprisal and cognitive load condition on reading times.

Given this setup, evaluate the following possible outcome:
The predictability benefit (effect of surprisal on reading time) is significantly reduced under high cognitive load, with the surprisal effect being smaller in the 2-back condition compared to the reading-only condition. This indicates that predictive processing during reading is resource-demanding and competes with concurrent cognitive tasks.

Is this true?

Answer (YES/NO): YES